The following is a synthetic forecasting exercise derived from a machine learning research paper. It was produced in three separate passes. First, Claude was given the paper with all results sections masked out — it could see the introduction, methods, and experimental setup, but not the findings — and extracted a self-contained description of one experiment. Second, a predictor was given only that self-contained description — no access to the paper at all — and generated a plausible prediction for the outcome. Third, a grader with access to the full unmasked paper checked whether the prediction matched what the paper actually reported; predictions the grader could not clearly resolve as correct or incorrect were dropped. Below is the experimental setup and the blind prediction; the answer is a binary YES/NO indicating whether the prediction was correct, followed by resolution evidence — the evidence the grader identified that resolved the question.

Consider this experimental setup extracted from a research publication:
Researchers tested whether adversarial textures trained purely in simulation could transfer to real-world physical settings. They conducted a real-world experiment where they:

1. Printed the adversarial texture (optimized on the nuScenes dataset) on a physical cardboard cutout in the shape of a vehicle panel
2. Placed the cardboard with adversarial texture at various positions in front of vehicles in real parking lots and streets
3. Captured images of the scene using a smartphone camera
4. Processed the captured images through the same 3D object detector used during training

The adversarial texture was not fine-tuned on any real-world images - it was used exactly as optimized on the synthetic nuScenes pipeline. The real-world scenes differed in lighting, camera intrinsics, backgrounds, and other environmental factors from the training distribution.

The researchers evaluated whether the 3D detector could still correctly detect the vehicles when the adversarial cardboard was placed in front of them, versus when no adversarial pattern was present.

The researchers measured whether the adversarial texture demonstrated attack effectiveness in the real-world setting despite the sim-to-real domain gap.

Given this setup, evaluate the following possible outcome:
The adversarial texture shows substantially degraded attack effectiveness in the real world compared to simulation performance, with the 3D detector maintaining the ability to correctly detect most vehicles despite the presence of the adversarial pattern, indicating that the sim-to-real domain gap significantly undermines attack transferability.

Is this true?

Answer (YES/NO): YES